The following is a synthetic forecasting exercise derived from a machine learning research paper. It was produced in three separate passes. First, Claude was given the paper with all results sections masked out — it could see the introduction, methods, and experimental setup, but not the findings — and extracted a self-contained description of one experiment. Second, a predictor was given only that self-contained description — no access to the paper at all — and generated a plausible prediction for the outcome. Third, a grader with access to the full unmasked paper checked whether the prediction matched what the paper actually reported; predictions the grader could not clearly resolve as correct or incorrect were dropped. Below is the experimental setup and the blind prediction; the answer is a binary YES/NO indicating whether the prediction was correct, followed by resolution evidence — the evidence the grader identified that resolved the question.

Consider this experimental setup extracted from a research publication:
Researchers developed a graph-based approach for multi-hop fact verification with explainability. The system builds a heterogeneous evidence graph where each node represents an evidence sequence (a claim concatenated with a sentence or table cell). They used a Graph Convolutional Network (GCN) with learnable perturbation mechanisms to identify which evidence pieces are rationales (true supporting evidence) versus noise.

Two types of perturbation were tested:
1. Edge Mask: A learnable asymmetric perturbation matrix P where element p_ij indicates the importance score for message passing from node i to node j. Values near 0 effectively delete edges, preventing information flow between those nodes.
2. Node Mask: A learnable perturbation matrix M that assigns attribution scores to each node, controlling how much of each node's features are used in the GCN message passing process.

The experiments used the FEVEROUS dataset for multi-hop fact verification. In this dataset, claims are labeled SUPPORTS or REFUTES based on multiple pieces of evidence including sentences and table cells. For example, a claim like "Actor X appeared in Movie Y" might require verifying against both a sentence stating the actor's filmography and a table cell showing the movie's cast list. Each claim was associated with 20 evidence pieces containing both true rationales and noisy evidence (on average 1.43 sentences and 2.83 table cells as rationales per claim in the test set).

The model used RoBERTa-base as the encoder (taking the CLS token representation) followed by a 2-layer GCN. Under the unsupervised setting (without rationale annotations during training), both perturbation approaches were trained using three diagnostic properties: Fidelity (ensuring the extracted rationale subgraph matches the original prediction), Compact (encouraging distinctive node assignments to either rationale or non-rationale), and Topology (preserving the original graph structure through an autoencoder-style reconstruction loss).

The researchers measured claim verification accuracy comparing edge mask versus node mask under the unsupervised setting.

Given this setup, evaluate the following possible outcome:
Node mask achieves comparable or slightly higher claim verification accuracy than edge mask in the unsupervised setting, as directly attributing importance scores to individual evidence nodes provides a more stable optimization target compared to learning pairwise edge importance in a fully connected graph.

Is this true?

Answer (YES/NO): NO